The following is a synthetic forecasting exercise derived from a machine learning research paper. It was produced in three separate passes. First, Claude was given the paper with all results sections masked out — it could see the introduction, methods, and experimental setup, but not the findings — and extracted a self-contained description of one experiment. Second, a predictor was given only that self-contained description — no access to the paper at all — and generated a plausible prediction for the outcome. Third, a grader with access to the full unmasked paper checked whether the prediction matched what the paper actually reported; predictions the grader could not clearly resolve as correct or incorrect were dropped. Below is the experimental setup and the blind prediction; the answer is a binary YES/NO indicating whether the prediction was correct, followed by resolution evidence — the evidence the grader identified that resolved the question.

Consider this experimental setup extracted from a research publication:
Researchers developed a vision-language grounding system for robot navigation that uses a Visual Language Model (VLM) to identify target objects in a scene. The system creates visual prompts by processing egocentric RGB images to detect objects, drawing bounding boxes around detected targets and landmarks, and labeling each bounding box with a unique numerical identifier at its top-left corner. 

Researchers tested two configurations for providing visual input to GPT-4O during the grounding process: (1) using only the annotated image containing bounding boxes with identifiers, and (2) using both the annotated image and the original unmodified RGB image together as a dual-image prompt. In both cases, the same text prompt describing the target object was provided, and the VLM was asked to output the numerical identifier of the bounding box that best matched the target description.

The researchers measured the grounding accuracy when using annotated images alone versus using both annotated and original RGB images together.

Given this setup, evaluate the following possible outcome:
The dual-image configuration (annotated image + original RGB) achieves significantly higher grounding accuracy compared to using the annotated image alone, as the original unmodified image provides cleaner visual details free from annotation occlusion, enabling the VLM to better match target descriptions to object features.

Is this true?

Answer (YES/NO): NO